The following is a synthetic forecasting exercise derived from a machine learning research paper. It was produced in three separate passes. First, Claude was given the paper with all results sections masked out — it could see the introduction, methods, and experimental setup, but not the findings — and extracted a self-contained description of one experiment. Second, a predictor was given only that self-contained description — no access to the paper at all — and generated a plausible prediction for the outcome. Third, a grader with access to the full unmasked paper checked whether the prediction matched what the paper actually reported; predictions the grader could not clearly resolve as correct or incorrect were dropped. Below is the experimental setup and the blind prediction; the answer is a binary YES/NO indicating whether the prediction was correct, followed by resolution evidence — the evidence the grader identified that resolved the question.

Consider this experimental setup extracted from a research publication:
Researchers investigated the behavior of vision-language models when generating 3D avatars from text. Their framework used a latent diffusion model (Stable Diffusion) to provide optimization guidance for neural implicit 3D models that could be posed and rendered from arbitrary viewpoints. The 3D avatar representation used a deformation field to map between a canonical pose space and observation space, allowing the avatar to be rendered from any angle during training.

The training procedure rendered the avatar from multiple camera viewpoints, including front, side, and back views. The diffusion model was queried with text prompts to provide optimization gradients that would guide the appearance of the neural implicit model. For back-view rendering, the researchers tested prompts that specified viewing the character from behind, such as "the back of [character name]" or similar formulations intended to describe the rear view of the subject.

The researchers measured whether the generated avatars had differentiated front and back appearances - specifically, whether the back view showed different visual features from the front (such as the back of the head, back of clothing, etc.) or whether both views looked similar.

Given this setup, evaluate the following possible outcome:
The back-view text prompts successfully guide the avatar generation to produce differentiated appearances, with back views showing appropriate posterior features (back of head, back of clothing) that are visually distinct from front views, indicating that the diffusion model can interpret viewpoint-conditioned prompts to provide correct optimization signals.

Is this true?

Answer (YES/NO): NO